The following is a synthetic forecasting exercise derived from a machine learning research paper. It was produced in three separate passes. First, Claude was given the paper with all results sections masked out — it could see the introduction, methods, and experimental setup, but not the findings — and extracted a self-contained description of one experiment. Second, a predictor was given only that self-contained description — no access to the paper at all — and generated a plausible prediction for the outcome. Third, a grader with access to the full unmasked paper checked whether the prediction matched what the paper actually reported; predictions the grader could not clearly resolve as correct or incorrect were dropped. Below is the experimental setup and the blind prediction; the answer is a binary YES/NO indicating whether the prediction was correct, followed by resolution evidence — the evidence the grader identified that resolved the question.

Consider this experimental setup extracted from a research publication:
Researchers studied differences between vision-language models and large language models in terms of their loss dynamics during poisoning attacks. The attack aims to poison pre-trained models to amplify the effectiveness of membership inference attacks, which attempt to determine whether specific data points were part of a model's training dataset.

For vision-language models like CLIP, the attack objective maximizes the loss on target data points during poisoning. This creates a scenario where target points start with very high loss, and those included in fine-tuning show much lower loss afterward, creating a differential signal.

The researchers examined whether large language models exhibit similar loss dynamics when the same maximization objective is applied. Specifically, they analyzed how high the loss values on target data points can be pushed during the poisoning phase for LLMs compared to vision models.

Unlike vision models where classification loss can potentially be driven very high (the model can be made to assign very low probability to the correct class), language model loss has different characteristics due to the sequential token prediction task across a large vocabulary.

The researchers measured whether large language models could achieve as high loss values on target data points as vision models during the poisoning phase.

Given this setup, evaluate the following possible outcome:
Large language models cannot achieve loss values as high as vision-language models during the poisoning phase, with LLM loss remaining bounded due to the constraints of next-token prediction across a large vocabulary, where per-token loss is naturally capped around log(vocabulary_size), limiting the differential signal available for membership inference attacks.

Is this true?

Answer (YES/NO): YES